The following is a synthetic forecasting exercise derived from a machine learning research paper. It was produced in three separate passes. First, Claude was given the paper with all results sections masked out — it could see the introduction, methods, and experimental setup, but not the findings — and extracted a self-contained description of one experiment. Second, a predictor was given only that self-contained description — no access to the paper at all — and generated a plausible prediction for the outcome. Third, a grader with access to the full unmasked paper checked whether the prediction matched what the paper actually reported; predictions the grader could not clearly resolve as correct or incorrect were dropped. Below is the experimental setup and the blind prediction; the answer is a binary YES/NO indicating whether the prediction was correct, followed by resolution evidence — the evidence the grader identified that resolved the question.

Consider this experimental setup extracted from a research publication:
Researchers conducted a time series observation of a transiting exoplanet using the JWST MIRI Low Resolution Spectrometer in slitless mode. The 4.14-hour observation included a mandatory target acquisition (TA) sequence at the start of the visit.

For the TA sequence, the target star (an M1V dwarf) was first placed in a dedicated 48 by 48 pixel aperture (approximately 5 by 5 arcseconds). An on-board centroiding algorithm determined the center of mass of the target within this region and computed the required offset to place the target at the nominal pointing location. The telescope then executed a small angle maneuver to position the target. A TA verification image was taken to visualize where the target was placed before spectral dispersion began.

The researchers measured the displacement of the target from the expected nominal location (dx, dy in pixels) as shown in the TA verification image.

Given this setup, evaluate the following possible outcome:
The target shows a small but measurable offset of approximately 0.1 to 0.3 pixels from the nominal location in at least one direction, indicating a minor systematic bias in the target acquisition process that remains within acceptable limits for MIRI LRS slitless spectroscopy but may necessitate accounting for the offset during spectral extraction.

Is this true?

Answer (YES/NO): YES